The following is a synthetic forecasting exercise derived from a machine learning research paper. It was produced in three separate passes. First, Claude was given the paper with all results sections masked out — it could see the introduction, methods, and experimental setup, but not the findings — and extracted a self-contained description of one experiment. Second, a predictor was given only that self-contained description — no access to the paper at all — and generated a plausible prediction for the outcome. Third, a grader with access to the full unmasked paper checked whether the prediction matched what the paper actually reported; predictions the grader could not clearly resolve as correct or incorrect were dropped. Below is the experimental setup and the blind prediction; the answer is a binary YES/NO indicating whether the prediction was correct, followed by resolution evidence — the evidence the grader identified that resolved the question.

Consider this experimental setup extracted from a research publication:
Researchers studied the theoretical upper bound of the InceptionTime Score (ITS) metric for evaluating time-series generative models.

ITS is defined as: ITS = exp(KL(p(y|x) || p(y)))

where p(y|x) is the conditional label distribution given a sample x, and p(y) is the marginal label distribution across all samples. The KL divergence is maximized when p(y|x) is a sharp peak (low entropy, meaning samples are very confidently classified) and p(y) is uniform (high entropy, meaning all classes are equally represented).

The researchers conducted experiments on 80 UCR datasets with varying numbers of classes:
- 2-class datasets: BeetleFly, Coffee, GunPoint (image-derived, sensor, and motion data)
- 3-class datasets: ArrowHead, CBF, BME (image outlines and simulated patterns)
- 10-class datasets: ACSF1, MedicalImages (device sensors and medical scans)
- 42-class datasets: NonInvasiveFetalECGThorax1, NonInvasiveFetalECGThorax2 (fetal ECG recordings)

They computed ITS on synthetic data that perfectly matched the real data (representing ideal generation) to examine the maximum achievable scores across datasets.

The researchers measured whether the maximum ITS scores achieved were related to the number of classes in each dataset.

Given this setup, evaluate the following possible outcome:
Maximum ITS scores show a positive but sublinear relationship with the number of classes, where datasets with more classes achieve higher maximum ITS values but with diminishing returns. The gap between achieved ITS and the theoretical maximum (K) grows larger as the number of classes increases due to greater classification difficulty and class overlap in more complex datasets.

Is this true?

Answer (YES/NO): NO